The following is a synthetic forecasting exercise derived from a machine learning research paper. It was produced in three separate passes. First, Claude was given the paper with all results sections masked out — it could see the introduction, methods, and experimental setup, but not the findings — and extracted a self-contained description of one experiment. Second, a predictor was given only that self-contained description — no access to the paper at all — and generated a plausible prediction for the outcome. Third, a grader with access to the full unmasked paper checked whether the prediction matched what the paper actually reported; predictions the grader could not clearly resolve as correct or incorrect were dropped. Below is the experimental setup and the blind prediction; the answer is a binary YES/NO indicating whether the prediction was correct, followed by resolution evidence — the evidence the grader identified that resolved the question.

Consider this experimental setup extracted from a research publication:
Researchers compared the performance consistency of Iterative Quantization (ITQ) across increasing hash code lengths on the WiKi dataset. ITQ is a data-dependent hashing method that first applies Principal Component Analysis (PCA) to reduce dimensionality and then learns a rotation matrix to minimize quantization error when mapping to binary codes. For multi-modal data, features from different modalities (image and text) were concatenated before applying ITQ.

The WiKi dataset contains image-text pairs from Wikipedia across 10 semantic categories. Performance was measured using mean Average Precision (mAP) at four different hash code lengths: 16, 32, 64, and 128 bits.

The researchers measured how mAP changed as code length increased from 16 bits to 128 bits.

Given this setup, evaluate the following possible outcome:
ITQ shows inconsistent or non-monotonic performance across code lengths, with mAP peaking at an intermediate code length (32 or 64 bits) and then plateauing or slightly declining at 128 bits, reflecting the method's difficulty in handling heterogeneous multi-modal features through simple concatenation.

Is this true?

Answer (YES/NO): NO